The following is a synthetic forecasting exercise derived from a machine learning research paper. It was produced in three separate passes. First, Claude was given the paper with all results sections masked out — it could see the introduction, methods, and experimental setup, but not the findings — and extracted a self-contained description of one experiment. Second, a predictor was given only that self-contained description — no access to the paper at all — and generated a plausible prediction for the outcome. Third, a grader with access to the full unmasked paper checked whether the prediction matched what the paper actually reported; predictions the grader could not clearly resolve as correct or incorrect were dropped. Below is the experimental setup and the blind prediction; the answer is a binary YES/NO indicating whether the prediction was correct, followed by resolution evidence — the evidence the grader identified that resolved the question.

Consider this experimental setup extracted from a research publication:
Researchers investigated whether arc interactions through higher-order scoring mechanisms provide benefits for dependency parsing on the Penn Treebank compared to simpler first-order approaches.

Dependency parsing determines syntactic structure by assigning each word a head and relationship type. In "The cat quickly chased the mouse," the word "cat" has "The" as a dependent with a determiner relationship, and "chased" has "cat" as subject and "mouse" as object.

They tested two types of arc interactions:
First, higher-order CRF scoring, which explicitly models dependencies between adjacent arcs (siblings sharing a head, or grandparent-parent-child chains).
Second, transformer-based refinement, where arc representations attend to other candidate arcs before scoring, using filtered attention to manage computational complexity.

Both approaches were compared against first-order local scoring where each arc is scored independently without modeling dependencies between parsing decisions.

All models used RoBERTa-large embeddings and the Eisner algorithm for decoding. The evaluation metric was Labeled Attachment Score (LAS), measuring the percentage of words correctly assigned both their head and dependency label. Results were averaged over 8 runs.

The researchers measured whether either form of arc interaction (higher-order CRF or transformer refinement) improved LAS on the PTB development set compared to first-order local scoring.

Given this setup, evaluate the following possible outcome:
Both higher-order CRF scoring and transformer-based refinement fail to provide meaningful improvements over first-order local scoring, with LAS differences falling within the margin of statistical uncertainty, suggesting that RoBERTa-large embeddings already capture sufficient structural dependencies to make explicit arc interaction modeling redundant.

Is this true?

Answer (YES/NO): YES